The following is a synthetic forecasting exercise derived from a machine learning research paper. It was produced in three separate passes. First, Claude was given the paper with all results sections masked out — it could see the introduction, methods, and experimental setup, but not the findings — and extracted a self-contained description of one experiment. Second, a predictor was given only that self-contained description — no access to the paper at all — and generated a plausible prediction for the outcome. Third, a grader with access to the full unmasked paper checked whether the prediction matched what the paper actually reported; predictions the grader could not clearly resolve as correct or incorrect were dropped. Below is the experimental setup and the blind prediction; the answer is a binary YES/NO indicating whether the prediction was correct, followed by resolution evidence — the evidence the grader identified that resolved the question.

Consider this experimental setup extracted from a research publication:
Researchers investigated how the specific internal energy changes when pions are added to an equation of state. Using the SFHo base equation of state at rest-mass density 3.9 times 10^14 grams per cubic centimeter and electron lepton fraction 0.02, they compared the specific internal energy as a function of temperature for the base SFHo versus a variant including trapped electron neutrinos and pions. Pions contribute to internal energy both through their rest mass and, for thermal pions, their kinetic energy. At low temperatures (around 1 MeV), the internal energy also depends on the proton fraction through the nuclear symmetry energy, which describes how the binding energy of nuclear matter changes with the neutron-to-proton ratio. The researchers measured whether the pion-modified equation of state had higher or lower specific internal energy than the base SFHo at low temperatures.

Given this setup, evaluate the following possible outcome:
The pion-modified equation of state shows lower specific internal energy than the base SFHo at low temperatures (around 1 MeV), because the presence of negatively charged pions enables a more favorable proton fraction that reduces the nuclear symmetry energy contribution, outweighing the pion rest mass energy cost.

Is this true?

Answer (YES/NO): NO